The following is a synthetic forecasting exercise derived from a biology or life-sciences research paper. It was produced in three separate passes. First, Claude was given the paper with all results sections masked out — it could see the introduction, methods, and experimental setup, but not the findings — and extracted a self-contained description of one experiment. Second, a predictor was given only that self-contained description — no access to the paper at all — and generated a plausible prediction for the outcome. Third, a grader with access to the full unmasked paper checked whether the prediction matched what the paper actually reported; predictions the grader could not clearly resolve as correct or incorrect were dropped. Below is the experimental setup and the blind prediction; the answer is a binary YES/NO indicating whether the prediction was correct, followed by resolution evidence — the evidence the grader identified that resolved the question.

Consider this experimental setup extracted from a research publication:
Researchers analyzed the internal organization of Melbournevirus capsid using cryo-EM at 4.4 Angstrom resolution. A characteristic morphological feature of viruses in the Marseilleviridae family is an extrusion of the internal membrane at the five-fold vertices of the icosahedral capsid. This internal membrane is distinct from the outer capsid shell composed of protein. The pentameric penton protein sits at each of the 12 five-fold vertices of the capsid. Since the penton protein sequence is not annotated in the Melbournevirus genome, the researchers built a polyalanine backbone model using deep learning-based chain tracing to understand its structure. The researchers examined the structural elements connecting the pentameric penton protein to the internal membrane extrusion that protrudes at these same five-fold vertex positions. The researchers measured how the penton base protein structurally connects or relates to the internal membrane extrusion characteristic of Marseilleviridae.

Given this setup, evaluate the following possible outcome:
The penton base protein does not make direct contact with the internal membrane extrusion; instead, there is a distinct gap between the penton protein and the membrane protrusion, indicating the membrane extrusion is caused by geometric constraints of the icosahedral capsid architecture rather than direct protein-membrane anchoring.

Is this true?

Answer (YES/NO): NO